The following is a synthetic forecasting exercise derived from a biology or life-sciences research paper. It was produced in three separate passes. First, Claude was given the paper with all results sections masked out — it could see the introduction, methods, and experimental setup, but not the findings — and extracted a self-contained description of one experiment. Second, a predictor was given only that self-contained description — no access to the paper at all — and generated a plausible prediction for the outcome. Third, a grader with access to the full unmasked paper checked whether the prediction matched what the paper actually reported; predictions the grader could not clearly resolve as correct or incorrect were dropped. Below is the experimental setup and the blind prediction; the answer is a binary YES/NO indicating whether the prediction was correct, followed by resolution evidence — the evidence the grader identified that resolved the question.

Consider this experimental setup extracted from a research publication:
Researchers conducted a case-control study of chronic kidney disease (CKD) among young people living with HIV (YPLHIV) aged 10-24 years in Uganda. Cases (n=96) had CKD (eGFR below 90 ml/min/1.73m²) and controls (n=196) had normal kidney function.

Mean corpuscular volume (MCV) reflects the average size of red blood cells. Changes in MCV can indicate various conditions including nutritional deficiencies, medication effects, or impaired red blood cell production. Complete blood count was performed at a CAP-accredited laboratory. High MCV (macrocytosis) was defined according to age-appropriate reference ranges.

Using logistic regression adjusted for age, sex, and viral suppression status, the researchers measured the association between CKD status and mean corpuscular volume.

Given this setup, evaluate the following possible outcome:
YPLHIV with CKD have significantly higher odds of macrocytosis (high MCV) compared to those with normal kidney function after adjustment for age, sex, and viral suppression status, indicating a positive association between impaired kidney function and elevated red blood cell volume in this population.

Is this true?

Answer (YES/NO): NO